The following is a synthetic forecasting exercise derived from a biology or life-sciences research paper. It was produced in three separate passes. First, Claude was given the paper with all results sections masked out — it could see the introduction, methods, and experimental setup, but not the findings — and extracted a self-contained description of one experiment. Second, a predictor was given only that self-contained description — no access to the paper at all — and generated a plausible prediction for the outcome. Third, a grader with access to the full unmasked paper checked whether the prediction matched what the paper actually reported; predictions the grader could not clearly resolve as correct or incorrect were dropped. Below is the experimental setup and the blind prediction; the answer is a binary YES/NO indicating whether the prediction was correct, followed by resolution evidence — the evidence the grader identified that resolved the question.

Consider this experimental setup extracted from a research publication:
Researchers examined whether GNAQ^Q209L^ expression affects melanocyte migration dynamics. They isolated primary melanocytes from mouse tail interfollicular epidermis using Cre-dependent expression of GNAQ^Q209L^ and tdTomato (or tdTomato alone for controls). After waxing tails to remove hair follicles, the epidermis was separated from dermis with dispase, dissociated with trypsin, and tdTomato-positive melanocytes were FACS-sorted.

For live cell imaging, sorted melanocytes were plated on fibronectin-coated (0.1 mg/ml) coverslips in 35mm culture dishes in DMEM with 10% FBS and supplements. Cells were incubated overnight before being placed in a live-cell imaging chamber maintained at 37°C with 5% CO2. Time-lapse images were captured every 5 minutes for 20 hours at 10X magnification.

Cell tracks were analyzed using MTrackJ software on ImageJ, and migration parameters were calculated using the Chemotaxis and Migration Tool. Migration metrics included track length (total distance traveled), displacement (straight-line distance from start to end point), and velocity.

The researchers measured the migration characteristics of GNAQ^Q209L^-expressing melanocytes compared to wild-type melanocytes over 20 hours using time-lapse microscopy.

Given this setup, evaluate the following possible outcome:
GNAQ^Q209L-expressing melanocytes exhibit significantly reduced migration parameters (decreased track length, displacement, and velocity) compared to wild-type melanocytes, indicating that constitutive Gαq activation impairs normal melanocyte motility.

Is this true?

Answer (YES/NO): NO